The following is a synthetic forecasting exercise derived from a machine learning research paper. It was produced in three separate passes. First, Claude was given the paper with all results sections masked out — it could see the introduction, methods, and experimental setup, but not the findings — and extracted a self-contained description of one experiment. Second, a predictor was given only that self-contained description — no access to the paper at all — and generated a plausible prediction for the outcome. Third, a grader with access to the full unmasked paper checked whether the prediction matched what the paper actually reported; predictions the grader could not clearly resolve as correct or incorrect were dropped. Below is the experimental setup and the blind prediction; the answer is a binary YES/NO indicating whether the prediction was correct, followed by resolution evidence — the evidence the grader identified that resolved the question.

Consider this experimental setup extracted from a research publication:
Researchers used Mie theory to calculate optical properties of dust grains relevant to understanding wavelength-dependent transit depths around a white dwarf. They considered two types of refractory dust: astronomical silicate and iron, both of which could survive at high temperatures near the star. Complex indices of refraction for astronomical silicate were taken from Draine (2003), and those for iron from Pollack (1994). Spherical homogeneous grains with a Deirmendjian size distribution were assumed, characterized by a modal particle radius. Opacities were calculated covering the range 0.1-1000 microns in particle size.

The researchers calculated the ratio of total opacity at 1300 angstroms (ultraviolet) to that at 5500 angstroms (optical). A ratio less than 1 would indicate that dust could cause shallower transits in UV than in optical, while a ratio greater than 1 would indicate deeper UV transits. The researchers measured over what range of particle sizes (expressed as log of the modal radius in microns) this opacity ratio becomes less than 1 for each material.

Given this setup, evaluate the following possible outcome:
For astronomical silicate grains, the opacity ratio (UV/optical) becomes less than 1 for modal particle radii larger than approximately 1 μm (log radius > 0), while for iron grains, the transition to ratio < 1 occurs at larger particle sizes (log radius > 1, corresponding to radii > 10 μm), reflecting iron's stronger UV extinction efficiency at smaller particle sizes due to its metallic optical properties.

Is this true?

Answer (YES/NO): NO